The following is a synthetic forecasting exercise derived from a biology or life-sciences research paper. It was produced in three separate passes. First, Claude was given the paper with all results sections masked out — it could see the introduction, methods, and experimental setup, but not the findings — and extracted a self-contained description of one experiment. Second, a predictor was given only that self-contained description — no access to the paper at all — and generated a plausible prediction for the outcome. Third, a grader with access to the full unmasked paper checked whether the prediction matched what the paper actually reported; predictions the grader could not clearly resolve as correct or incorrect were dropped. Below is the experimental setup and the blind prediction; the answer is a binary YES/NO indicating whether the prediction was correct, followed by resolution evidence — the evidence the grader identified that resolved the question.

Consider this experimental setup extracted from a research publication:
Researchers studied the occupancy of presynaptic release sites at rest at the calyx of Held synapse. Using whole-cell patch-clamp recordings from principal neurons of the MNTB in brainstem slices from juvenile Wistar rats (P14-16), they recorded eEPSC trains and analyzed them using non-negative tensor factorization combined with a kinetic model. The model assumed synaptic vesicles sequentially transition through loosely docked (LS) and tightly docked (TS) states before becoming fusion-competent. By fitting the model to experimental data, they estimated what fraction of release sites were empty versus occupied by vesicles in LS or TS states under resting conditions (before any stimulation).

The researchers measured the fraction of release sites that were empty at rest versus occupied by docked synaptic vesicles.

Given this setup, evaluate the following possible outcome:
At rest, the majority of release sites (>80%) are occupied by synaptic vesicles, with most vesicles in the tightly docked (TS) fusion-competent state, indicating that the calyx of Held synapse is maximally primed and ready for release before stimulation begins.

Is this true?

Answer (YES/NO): NO